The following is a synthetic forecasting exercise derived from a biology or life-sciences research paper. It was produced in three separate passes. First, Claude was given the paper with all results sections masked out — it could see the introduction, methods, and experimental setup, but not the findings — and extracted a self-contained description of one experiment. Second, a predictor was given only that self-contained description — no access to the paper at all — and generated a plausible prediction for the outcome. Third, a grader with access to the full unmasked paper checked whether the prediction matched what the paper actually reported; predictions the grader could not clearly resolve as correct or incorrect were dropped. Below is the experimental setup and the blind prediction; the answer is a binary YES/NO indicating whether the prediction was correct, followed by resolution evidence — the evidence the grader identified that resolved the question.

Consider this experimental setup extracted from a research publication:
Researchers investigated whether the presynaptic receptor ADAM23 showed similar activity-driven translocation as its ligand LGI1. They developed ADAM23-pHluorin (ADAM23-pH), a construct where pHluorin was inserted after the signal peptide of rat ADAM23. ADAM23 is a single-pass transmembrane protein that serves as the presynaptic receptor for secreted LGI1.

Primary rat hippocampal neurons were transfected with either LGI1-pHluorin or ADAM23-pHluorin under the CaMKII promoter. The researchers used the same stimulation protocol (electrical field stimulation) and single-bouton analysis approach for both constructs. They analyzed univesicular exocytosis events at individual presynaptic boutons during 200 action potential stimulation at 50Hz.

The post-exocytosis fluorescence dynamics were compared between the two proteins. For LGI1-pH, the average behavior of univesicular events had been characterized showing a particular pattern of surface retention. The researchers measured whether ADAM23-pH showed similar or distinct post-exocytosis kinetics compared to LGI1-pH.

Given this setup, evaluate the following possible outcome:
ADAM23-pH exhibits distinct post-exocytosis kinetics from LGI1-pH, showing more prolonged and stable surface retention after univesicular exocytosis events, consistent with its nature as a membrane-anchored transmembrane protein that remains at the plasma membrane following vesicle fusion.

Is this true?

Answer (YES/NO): NO